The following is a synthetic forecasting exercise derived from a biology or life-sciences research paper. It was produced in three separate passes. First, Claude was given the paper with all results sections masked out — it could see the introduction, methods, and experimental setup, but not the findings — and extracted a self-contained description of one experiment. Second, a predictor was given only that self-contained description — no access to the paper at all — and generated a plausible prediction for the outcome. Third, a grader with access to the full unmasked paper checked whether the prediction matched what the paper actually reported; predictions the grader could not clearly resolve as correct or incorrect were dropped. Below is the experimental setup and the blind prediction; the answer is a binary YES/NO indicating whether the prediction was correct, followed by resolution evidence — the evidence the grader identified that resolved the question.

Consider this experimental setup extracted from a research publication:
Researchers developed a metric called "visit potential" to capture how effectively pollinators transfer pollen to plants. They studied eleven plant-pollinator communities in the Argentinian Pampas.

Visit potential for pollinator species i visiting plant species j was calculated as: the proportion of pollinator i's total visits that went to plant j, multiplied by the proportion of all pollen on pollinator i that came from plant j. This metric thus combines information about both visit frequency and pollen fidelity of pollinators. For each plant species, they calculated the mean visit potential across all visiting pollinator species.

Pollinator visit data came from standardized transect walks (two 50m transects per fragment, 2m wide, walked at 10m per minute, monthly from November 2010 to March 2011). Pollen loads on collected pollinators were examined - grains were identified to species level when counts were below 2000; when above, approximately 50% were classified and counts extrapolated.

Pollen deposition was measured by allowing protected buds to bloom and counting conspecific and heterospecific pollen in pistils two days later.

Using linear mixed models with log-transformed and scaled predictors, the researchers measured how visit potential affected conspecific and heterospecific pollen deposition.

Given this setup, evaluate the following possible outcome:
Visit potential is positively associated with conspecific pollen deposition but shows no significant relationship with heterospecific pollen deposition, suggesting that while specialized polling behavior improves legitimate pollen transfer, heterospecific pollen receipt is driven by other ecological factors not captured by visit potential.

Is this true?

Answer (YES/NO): NO